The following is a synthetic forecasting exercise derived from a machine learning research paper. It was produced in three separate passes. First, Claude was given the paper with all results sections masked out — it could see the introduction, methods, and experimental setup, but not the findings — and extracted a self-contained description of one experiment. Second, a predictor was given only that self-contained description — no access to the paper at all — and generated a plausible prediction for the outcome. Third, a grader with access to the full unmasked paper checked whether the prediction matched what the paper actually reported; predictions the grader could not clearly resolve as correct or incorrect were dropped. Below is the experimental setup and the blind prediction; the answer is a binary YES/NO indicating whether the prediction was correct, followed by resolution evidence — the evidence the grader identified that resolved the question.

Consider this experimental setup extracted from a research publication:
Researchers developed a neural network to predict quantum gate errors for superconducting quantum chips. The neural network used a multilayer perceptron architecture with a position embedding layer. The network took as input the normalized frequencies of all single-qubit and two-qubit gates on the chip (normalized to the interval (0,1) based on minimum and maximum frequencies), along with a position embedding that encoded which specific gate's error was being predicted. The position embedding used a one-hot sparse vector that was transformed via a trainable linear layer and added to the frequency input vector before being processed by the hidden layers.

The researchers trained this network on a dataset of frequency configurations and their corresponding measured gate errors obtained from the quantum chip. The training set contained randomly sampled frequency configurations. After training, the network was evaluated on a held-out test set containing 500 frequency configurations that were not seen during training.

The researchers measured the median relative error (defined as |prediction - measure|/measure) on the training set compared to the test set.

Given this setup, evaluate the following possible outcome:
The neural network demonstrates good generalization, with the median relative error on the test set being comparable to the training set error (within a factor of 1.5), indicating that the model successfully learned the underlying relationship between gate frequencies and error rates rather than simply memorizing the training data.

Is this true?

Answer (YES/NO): YES